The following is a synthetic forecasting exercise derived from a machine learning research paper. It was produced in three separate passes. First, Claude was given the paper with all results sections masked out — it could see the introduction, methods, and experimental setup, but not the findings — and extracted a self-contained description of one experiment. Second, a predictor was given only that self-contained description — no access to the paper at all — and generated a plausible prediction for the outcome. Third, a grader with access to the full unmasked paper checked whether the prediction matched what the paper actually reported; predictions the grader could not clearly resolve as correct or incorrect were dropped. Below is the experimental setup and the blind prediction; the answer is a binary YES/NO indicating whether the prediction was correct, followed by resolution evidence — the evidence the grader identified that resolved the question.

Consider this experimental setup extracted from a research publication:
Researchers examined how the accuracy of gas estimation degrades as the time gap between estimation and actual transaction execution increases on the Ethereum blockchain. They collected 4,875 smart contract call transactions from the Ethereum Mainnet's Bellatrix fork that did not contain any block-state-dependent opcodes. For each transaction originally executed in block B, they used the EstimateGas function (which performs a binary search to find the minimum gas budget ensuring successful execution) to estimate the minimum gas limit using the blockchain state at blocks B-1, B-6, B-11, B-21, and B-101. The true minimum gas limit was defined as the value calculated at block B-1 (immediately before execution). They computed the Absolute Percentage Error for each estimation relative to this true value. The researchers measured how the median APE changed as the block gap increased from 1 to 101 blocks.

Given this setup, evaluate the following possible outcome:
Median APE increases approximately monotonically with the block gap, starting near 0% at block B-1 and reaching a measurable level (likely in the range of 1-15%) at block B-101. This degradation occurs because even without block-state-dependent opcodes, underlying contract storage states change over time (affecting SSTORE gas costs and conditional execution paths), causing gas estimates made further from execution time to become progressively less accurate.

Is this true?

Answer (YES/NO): NO